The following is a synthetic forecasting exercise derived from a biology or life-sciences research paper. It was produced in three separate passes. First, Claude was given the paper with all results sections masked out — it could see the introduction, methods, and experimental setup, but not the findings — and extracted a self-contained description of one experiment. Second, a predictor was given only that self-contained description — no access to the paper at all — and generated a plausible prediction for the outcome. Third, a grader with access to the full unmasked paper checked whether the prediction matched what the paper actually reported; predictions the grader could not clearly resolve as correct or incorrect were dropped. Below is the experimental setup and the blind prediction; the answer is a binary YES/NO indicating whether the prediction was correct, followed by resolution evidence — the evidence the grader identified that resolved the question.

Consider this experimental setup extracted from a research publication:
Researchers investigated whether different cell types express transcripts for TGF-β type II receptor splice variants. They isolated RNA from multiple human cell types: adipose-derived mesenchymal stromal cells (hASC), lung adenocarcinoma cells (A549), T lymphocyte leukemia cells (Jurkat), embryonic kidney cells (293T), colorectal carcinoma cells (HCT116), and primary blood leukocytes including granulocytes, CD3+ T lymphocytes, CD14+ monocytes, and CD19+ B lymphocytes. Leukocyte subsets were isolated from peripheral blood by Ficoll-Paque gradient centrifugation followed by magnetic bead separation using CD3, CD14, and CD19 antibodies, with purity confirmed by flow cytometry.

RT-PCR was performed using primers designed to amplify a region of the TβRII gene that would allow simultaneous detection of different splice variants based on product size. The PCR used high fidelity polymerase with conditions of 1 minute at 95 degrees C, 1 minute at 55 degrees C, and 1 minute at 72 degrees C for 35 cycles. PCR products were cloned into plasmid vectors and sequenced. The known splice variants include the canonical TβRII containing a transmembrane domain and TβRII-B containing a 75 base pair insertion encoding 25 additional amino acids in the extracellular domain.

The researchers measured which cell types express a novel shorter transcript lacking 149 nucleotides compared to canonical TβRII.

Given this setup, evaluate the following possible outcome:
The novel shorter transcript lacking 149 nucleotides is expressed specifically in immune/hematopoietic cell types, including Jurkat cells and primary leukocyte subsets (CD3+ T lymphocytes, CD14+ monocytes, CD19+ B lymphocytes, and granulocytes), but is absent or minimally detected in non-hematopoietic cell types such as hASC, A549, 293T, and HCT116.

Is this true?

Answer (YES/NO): NO